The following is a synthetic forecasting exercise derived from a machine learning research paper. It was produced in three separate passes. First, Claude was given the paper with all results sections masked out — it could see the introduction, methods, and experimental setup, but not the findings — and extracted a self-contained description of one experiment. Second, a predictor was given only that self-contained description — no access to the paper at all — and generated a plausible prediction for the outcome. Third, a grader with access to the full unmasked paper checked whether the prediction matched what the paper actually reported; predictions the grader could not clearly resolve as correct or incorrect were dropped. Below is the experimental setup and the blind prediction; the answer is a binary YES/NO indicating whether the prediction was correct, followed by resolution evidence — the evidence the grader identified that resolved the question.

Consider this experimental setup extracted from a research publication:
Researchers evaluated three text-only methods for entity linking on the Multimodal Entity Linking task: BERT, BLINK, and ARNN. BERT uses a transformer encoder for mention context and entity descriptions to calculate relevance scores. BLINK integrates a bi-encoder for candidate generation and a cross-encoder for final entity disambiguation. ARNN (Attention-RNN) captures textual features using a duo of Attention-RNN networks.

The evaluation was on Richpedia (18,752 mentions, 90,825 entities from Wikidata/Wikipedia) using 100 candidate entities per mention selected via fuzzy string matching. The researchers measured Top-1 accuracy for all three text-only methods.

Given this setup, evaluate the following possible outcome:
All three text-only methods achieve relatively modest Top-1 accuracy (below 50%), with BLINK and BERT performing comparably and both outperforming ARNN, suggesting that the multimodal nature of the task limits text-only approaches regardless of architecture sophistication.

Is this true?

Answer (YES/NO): NO